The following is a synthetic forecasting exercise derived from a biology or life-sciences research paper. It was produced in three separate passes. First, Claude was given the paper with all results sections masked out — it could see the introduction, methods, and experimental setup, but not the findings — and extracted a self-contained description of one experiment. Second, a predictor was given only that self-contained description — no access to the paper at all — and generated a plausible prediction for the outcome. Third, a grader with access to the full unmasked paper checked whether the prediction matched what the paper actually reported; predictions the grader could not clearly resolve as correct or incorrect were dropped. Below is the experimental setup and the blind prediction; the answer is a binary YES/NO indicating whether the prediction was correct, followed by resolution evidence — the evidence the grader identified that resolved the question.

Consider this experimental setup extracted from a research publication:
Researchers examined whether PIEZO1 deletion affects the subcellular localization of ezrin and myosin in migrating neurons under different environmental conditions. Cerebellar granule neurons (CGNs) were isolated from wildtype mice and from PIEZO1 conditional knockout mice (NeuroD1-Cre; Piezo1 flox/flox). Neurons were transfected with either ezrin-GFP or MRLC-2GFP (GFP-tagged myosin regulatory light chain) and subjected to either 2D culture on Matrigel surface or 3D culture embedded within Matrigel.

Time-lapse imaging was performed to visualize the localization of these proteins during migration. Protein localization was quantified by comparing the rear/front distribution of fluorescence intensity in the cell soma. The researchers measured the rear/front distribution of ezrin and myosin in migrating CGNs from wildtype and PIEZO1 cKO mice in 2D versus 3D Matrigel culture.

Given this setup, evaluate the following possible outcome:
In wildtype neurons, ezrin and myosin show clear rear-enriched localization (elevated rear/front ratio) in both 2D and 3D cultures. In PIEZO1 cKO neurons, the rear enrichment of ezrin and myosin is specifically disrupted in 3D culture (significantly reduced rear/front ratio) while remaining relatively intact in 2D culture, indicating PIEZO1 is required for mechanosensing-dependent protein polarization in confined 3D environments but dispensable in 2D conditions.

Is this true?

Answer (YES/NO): NO